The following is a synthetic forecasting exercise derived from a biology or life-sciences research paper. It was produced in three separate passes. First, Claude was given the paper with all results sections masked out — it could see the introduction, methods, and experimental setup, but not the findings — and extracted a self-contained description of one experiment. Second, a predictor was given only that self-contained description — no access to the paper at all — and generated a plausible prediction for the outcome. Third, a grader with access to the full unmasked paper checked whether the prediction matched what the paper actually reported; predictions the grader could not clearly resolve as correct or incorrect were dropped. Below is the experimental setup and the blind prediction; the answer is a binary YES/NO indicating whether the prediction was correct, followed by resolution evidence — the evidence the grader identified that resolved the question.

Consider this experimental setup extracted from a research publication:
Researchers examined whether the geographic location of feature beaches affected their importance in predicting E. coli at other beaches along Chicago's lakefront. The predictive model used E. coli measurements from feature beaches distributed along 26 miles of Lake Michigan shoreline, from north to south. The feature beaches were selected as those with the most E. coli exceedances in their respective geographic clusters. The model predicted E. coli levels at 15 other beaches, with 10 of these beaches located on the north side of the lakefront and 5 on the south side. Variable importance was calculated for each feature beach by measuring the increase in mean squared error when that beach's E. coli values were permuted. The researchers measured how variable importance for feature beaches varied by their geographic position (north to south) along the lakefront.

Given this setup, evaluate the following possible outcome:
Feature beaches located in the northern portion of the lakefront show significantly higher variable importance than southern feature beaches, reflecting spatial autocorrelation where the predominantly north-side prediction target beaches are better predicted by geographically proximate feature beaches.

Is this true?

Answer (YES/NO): YES